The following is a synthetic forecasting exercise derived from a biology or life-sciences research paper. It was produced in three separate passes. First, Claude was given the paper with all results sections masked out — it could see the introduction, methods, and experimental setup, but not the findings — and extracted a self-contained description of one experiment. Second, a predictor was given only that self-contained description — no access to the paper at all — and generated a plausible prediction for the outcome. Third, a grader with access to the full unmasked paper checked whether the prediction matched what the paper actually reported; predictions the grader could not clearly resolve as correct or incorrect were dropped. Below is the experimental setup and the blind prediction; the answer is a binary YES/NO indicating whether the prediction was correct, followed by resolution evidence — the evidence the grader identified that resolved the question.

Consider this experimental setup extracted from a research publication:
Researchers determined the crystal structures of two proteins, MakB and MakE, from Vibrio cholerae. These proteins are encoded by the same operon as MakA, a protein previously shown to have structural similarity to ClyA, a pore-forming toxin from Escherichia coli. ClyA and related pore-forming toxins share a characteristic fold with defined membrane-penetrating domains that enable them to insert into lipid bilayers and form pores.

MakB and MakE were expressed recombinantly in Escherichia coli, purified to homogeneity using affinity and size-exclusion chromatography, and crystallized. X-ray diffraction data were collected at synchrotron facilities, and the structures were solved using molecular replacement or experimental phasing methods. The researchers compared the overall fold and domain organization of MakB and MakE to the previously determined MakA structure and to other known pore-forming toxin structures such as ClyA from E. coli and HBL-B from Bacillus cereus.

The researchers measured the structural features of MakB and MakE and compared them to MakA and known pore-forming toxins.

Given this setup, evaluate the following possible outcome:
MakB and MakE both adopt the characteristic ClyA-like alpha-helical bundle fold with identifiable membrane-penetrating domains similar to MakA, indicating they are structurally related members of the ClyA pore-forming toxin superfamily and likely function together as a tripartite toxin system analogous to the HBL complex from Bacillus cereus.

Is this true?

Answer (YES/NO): YES